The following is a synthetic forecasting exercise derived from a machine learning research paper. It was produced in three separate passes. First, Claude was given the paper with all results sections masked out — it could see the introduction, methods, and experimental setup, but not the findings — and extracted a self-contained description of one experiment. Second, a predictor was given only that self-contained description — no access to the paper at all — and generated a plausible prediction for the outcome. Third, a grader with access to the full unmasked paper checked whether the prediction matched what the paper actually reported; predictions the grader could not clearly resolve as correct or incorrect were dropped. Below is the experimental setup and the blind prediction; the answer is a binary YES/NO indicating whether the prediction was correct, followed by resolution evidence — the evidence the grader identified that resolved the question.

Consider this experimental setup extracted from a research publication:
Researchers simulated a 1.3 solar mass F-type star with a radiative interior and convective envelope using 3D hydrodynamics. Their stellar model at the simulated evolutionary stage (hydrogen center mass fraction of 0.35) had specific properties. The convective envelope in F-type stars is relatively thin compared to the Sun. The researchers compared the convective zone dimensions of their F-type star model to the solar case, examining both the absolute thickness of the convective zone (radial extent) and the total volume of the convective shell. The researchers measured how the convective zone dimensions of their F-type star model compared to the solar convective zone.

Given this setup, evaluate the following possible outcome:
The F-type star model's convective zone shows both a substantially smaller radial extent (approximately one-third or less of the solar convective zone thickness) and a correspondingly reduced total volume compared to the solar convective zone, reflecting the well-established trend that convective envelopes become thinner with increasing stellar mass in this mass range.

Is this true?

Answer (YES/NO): NO